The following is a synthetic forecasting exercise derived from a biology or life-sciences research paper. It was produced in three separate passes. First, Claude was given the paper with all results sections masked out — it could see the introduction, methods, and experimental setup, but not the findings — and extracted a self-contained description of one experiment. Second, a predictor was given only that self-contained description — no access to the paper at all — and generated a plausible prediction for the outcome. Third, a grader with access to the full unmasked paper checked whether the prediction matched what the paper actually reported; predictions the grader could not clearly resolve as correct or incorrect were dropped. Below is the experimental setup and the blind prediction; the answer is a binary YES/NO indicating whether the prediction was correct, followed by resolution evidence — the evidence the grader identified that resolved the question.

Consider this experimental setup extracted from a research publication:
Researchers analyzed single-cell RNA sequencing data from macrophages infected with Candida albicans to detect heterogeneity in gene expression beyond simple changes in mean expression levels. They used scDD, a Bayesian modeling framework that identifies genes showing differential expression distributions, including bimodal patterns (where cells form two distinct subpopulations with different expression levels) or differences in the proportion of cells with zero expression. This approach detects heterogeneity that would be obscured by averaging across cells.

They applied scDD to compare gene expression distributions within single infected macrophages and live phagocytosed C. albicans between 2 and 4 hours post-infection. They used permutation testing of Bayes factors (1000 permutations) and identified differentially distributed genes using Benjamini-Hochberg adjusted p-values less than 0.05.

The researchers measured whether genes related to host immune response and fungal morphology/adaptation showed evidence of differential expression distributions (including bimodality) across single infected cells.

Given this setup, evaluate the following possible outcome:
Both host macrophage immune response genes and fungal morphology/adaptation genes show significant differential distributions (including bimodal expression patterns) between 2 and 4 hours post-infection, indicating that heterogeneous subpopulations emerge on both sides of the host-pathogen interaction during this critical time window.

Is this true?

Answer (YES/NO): YES